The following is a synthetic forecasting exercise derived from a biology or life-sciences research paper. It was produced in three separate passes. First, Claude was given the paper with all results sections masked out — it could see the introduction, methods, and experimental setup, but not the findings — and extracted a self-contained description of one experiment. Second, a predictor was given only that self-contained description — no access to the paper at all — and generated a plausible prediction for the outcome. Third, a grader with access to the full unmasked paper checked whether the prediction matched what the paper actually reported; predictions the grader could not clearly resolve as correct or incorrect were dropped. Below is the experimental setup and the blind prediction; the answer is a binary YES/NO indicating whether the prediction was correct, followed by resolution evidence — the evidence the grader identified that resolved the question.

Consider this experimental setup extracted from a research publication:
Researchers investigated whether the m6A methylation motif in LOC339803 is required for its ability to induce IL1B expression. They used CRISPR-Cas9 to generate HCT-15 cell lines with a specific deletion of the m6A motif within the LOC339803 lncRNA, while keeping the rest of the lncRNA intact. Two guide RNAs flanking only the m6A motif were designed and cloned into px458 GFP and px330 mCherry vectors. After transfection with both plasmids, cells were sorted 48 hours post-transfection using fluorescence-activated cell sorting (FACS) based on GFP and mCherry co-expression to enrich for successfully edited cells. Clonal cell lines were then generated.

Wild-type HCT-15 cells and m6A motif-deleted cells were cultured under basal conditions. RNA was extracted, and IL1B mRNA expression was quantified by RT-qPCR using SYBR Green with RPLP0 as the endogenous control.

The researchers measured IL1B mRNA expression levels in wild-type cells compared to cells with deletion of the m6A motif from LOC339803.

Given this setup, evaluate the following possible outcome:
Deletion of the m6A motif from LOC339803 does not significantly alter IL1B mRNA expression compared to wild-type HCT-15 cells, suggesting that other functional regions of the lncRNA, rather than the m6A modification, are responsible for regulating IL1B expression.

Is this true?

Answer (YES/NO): NO